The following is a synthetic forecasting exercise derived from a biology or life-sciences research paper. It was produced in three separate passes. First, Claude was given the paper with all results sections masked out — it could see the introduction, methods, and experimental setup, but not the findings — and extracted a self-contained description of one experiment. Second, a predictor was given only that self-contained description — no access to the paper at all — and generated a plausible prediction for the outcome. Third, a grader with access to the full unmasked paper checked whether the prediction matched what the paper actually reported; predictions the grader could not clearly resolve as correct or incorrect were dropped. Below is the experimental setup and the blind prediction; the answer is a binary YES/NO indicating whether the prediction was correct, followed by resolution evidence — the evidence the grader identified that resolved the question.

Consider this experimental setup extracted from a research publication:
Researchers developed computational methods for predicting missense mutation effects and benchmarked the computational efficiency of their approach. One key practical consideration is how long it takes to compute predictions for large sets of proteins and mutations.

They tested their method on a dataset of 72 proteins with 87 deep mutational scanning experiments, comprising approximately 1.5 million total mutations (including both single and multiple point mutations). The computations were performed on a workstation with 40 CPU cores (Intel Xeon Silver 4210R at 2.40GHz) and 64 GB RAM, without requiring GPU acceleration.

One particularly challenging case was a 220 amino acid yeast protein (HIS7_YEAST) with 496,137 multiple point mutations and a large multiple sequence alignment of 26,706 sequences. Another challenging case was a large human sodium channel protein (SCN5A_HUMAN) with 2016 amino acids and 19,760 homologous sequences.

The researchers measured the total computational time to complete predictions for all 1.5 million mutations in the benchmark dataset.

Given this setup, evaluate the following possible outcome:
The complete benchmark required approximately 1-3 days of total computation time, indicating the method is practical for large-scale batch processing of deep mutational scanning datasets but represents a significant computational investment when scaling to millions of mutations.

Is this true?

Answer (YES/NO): NO